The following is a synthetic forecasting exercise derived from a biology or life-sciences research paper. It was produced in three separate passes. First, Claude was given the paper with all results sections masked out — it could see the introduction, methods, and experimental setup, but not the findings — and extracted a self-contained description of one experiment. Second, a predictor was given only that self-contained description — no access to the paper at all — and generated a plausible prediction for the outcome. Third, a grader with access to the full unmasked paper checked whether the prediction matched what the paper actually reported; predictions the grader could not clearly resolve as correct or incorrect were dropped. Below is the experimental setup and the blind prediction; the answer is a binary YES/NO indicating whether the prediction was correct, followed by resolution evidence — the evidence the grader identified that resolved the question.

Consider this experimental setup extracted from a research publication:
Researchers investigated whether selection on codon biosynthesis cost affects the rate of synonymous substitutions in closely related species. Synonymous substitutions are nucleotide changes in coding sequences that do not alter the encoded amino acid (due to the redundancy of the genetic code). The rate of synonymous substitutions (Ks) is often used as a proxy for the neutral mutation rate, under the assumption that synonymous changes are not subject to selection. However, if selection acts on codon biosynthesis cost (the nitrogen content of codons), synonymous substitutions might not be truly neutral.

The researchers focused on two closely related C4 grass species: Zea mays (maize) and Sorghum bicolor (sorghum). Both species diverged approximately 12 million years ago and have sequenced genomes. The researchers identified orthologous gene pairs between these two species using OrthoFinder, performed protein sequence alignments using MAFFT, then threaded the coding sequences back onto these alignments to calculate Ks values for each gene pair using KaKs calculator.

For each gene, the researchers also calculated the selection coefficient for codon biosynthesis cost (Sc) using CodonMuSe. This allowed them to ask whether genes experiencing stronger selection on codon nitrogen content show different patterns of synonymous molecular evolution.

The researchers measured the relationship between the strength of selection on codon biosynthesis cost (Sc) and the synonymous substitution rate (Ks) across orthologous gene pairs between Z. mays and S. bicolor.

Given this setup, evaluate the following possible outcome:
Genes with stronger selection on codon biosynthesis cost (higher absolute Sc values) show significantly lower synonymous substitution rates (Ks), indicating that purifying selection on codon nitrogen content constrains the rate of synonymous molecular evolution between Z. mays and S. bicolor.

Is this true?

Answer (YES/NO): YES